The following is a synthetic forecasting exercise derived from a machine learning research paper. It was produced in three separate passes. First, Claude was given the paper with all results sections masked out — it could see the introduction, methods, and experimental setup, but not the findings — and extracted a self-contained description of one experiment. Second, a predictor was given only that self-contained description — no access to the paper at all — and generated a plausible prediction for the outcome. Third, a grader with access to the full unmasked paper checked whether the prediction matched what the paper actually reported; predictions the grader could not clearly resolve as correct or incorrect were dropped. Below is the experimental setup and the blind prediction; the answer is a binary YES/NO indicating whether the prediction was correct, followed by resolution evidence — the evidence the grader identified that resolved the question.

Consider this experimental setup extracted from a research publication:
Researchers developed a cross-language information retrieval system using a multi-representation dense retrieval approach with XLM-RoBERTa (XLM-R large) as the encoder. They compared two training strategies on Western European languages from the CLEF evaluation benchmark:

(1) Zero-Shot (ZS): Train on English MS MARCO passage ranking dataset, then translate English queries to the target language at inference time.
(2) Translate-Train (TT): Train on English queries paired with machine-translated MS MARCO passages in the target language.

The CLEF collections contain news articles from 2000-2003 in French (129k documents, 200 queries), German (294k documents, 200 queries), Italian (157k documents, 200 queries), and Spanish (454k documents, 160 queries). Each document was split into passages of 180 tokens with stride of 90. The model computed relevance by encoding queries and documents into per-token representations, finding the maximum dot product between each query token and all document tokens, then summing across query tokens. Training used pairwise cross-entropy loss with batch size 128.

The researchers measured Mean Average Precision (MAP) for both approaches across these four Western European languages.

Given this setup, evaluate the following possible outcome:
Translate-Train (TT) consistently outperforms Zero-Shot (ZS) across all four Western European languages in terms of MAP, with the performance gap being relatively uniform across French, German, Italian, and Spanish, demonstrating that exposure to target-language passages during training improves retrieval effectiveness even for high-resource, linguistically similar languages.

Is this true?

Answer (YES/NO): NO